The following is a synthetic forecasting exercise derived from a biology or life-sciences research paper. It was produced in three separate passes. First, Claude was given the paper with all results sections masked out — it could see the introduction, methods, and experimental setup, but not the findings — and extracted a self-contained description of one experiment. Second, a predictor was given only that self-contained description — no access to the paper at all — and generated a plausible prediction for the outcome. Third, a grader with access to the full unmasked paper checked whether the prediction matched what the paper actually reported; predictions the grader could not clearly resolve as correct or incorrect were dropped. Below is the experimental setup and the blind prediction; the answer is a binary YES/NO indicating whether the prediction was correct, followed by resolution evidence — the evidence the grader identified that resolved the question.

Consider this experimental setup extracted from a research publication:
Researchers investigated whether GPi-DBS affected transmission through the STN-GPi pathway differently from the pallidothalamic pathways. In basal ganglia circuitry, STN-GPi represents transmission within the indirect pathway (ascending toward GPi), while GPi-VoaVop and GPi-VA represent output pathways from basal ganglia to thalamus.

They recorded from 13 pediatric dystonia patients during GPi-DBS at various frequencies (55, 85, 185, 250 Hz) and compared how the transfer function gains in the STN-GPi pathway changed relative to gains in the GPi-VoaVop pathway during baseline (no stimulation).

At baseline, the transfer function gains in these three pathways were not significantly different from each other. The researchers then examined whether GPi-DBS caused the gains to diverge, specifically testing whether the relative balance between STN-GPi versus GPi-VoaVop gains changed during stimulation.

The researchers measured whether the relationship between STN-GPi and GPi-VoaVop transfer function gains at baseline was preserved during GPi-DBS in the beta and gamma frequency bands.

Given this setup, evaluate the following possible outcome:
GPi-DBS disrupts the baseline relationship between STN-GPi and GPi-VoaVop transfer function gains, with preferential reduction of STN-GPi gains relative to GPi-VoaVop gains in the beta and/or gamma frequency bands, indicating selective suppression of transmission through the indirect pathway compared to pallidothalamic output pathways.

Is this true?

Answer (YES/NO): NO